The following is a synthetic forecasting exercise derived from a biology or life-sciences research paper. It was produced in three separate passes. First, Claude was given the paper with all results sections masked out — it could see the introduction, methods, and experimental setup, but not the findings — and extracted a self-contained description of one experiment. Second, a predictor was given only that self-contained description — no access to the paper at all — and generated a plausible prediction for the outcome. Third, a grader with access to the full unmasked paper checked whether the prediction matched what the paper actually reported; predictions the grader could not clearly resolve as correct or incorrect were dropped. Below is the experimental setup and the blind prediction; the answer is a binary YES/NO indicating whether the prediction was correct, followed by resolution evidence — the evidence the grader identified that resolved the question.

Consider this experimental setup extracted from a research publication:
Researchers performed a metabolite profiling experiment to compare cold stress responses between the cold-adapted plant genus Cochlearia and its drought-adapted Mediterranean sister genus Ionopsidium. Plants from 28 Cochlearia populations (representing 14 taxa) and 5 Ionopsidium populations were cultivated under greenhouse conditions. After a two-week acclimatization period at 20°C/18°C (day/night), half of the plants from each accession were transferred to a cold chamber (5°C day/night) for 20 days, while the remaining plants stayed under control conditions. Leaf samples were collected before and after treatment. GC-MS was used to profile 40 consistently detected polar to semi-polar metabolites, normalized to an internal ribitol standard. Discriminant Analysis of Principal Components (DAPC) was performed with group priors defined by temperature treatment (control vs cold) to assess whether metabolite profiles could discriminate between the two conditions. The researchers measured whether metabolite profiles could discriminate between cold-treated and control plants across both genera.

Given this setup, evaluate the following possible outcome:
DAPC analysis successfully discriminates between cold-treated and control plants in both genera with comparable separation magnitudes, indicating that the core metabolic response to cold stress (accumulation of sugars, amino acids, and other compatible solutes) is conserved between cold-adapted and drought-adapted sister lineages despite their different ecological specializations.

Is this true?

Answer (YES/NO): YES